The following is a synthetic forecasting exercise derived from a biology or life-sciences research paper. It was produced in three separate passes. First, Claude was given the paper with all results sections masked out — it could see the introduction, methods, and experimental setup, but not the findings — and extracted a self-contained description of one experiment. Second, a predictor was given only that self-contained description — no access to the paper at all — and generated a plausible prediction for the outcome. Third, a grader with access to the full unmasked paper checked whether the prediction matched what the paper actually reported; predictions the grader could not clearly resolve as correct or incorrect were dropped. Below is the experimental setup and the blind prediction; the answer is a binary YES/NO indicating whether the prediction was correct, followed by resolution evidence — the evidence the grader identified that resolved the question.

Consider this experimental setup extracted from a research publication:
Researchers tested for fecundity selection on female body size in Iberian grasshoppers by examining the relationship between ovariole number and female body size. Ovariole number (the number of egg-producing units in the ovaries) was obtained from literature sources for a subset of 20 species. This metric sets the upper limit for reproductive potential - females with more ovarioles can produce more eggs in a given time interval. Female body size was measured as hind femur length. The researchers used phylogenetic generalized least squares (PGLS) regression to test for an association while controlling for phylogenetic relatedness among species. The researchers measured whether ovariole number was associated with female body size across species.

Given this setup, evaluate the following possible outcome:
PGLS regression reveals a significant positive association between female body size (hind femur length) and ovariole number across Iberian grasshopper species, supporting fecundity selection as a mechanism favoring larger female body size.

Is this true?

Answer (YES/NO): NO